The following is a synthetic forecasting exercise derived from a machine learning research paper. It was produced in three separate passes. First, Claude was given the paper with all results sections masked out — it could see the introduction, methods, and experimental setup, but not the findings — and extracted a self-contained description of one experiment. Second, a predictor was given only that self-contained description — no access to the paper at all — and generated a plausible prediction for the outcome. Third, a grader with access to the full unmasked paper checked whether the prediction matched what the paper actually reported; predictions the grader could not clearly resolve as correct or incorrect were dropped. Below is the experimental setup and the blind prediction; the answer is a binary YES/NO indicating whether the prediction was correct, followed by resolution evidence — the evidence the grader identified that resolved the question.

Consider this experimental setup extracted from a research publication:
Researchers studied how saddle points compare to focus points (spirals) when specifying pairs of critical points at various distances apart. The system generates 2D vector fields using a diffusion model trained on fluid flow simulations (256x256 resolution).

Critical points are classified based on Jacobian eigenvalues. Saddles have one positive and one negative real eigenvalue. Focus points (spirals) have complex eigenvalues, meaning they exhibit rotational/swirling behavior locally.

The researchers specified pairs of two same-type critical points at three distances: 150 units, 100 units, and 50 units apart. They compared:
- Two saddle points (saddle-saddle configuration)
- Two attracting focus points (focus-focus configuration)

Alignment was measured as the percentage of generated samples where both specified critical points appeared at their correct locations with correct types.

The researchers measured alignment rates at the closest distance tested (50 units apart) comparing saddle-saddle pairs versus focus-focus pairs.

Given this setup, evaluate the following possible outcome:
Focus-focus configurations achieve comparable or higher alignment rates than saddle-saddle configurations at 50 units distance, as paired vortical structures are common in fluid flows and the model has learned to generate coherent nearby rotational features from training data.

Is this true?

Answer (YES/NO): NO